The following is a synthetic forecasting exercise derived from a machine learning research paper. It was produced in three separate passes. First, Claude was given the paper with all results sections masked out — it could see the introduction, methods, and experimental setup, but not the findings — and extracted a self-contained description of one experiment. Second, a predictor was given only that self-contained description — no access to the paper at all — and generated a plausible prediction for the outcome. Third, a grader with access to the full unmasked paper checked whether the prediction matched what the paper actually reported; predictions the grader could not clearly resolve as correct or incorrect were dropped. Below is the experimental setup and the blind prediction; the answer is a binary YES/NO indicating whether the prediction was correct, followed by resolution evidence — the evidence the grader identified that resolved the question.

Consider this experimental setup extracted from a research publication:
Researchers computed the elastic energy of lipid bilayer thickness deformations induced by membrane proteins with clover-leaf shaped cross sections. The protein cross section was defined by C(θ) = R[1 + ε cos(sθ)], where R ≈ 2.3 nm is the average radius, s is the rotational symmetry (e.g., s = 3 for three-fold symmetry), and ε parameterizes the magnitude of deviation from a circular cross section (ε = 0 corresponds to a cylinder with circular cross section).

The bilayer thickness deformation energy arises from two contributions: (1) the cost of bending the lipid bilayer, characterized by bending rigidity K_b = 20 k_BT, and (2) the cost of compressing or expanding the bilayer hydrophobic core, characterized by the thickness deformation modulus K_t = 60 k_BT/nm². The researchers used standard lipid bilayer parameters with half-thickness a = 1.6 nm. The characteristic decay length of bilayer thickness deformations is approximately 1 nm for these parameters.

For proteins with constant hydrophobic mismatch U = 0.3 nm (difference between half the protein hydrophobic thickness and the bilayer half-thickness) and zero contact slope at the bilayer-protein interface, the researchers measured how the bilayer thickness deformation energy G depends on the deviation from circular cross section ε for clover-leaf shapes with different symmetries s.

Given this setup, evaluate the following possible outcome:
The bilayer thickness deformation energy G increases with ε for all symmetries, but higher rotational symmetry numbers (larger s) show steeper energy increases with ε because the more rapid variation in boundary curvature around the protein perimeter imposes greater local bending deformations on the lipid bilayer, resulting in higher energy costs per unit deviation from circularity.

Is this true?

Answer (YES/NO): YES